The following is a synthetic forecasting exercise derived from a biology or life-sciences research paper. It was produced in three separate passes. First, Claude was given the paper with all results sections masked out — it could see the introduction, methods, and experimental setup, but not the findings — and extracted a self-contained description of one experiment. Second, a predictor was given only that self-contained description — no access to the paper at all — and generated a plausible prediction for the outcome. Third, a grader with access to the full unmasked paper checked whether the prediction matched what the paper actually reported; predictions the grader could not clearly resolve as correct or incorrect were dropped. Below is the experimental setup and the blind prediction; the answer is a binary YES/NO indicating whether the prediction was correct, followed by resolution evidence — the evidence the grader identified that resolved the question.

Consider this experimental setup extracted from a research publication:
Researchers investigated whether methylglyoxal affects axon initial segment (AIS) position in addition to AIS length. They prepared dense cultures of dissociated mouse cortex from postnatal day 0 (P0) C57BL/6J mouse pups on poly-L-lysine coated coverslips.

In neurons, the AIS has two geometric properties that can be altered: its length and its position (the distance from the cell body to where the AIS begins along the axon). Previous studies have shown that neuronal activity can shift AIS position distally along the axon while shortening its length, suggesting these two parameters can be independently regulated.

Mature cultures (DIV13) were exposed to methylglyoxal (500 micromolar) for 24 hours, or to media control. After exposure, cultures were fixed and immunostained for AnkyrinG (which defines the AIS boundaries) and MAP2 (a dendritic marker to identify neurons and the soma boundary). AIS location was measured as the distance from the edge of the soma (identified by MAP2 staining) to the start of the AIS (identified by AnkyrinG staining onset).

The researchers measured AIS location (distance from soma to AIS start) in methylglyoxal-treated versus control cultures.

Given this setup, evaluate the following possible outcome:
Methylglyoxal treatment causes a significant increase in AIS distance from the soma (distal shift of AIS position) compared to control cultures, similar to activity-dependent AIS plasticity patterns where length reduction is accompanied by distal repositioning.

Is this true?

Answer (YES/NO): NO